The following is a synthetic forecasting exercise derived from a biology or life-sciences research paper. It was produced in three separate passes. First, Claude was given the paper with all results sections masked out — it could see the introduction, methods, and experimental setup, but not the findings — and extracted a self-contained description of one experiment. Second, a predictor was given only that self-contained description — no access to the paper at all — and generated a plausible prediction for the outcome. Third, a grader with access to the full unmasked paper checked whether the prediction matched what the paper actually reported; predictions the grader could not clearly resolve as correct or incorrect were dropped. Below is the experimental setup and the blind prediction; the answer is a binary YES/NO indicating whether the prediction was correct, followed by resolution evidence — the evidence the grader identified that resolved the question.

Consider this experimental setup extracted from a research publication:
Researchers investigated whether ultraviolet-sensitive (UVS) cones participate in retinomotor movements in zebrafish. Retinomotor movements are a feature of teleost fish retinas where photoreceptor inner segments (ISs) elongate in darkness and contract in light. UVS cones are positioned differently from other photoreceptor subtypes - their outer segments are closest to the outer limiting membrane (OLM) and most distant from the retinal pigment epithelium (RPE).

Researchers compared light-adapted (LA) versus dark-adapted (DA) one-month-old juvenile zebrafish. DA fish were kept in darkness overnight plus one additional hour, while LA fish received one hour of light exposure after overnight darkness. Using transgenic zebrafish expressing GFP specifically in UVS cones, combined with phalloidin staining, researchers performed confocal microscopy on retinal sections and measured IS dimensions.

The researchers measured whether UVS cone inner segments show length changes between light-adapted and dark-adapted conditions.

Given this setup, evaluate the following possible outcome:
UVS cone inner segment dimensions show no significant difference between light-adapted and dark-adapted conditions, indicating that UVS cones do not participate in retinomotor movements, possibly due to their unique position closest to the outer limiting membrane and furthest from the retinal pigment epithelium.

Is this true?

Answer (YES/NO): NO